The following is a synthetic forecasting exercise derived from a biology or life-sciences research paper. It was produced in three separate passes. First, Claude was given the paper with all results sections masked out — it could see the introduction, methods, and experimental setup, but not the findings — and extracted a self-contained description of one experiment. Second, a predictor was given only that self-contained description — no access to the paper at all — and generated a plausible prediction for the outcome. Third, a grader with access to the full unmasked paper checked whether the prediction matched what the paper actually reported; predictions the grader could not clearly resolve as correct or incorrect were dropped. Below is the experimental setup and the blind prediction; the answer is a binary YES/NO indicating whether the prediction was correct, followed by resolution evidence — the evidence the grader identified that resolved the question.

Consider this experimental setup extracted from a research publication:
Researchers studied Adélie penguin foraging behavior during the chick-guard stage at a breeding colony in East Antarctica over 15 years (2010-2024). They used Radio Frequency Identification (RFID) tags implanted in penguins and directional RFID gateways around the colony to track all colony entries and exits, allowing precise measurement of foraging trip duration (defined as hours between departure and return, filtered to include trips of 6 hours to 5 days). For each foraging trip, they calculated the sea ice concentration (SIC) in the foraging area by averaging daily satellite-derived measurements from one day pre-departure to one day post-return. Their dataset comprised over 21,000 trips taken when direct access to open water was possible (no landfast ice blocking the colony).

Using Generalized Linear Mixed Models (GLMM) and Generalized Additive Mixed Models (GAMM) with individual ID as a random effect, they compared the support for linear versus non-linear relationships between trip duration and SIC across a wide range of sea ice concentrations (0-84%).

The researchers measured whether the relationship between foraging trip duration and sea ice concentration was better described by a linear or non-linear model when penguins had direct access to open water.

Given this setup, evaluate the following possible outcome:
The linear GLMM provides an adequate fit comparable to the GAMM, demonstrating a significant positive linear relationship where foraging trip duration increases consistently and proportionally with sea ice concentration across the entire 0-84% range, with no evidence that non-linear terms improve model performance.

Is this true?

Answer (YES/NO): NO